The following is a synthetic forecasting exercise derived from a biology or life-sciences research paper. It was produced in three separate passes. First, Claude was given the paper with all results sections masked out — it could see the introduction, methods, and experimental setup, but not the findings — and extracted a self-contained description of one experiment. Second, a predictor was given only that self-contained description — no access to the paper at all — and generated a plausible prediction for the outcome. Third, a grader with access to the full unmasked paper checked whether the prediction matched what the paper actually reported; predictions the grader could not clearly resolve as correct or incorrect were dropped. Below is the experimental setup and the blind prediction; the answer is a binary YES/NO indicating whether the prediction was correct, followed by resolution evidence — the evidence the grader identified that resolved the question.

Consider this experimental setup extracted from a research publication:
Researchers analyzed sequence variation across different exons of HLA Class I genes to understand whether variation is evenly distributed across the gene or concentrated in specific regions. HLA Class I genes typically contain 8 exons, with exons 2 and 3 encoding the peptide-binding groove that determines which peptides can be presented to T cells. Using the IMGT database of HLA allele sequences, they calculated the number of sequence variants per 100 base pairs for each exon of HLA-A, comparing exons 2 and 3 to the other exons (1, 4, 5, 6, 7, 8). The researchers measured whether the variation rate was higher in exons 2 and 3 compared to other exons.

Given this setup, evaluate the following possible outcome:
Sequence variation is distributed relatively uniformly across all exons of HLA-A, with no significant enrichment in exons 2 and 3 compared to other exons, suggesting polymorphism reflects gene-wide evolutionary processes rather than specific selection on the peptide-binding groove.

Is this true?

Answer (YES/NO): NO